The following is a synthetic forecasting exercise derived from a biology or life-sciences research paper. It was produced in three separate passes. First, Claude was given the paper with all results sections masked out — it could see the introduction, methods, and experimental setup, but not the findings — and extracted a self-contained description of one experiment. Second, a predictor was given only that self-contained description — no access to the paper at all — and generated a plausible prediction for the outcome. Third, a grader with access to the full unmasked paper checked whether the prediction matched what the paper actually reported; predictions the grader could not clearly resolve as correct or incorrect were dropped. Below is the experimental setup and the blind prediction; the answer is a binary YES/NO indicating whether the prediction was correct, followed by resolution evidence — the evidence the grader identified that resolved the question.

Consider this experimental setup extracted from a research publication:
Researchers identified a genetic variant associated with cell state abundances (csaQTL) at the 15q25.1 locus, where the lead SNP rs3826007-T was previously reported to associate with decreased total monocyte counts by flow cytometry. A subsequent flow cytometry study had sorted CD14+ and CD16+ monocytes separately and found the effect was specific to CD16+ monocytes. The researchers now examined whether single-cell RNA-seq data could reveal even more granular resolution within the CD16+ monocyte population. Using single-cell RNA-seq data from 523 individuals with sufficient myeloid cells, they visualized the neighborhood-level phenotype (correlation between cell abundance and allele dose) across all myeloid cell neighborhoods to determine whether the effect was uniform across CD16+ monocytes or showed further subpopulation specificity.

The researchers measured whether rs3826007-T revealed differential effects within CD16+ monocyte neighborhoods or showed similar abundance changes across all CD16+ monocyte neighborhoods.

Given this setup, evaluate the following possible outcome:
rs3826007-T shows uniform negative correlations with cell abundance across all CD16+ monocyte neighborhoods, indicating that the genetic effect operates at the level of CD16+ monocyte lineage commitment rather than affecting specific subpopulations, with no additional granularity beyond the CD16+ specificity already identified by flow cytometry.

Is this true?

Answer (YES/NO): YES